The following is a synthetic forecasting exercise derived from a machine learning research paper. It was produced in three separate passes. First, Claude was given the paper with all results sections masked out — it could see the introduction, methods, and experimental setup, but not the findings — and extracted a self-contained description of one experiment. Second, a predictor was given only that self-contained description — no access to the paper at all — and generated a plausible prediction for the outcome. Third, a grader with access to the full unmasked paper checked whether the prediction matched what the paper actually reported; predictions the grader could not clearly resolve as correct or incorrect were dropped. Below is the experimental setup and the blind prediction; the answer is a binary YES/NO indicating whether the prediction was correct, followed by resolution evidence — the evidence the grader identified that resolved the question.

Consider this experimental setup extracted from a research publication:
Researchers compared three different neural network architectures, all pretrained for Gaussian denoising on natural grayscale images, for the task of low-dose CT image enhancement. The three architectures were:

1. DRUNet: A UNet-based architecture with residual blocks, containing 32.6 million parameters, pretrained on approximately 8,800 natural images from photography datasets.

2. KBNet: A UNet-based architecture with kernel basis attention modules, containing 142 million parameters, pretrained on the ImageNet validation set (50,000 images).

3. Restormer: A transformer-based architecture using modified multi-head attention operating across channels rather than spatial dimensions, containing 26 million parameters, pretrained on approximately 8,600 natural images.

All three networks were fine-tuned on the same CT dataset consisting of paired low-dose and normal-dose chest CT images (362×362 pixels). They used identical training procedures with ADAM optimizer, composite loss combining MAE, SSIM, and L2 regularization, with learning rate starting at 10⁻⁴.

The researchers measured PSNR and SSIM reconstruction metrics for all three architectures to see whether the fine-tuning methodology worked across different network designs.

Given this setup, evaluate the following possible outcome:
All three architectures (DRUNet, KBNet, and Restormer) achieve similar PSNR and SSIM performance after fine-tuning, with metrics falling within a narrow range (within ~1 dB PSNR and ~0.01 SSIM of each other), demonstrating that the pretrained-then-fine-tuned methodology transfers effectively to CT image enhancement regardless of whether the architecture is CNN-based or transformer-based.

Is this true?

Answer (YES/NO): YES